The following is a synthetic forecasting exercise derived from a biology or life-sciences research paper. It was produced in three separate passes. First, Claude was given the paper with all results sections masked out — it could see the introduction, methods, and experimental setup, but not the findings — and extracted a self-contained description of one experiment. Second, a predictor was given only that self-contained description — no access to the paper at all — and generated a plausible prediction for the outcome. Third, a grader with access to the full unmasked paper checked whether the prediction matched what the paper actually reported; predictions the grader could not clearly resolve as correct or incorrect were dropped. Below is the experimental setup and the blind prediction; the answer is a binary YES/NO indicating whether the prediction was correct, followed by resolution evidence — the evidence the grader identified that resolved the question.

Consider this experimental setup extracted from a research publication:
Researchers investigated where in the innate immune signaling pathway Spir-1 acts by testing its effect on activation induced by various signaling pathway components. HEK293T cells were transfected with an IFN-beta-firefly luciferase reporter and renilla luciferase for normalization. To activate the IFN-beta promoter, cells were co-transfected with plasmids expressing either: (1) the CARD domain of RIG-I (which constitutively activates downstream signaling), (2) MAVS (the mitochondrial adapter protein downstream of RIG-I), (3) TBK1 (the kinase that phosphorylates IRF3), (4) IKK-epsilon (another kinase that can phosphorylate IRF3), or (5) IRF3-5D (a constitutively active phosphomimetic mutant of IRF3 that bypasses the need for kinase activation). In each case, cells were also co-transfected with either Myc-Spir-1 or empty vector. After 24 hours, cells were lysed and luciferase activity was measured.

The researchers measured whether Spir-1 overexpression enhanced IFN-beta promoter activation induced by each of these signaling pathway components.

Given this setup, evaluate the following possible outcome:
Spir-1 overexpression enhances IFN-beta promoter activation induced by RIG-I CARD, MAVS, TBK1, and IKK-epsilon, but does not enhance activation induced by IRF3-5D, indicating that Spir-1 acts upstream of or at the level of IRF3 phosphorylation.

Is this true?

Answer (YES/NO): NO